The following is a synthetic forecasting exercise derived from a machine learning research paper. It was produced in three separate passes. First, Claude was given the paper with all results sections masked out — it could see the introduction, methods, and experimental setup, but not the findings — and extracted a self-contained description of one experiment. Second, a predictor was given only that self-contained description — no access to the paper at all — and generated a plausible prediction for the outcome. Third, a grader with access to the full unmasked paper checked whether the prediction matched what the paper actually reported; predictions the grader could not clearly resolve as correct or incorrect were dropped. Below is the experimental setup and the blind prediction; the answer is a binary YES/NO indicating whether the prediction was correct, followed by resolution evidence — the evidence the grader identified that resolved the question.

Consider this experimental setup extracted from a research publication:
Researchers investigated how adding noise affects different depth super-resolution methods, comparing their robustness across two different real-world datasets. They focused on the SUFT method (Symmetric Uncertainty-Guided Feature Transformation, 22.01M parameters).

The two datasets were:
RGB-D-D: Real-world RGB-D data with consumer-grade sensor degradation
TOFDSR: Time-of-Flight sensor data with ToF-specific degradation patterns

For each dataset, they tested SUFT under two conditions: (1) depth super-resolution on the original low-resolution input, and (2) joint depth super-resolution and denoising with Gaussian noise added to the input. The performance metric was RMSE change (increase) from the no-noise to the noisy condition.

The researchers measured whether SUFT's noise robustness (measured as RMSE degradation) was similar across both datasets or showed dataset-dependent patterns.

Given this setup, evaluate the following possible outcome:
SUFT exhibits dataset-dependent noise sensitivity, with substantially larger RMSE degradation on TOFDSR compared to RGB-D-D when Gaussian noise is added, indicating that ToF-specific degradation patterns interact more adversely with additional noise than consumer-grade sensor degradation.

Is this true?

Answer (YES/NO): YES